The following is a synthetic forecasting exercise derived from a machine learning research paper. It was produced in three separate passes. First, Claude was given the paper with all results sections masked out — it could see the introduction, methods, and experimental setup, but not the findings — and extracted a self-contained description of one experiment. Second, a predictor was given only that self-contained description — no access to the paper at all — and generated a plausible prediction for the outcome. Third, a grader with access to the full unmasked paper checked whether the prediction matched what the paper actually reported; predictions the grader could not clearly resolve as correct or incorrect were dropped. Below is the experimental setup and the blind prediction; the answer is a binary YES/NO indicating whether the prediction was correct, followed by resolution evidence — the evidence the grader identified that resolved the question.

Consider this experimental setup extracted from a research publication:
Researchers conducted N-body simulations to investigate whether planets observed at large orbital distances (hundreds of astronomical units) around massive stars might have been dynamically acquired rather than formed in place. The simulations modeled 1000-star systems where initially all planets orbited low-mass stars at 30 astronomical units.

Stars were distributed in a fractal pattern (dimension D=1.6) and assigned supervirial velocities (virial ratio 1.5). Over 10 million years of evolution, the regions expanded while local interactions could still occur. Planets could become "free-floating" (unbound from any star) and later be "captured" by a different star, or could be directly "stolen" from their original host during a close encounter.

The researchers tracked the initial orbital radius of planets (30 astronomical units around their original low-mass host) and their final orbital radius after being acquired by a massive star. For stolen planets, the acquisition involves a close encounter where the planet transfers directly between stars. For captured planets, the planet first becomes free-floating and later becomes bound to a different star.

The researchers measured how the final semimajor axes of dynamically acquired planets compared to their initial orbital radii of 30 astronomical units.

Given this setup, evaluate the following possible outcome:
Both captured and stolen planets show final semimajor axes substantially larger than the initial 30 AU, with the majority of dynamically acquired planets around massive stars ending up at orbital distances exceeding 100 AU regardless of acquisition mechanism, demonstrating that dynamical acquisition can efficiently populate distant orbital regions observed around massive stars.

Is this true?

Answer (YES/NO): NO